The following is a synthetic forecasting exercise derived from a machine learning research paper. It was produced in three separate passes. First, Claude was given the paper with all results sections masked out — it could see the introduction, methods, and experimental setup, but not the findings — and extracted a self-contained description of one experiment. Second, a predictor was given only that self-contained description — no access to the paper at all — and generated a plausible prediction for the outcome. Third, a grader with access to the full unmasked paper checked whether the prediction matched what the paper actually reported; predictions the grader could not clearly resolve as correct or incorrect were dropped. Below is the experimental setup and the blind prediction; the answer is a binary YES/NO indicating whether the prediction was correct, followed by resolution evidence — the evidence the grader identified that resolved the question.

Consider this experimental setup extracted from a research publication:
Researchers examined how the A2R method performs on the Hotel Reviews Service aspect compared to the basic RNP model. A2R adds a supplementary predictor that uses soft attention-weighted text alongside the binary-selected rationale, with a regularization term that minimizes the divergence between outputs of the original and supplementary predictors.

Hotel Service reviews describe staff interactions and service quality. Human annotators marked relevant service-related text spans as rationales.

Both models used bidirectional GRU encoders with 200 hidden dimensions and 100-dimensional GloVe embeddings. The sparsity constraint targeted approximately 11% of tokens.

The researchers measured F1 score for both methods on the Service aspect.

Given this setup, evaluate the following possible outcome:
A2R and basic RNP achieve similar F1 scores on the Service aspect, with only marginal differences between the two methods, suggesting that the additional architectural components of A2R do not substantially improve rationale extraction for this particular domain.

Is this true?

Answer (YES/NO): NO